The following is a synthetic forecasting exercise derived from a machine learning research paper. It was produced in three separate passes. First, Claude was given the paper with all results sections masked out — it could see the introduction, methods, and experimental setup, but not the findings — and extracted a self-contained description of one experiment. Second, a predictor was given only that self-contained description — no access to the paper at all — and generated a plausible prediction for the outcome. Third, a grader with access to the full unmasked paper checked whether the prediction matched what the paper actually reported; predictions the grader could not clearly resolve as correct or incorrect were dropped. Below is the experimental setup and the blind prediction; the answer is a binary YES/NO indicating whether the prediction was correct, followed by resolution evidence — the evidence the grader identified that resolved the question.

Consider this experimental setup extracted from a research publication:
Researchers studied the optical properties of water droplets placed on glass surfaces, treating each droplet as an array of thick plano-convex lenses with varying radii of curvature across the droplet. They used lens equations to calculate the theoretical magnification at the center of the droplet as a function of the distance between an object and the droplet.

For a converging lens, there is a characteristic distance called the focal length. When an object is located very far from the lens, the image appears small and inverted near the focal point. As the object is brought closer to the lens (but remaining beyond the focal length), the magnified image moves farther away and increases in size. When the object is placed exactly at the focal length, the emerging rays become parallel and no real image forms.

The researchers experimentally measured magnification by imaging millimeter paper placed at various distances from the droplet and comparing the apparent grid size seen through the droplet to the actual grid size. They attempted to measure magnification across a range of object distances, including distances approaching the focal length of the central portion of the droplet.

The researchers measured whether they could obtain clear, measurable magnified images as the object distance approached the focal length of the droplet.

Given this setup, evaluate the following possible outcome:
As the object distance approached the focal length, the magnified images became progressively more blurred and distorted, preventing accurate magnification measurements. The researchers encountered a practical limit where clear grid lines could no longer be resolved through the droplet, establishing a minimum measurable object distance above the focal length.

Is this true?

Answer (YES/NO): YES